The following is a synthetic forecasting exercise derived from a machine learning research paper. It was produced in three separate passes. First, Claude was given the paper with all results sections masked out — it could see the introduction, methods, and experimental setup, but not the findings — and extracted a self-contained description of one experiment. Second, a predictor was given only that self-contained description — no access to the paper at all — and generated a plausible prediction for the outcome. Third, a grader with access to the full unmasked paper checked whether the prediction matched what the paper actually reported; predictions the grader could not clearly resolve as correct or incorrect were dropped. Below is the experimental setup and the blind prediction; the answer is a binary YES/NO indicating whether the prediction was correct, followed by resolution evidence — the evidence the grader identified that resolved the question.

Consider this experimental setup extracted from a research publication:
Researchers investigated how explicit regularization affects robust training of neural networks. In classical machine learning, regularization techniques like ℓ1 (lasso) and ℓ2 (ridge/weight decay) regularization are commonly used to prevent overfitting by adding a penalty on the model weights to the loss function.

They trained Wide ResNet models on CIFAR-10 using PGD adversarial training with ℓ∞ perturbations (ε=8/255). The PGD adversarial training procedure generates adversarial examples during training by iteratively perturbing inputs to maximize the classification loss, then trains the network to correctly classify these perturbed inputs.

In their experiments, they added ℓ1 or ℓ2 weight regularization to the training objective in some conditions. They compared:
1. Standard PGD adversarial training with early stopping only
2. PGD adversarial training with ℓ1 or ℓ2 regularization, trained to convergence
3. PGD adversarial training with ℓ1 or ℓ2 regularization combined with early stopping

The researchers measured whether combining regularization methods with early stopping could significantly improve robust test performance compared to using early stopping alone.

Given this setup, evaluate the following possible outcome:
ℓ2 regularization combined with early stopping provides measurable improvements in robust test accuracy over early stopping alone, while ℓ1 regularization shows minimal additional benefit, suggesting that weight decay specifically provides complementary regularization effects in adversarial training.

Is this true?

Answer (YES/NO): NO